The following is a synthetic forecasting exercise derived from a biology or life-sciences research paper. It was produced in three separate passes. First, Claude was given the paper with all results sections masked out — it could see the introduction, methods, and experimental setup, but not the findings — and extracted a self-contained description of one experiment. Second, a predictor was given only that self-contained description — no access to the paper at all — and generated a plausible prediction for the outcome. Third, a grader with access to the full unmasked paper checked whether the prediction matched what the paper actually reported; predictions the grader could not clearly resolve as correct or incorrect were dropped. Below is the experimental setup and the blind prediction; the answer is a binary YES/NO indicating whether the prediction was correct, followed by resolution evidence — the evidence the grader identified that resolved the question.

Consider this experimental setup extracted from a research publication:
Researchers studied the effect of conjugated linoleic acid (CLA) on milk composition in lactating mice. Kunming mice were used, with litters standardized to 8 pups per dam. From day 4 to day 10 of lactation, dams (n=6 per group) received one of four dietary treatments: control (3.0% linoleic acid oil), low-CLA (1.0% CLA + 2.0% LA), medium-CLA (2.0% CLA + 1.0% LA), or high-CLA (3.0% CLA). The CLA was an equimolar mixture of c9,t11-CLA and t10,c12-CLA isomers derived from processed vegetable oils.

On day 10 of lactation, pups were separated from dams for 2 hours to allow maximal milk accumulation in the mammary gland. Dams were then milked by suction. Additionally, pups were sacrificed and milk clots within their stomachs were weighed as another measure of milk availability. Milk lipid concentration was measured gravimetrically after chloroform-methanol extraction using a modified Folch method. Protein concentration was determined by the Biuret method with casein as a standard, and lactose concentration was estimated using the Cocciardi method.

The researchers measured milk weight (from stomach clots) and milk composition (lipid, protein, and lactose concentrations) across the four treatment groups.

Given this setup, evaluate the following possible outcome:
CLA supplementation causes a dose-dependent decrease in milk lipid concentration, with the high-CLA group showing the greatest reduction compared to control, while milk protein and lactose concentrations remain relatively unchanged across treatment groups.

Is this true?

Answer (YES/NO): NO